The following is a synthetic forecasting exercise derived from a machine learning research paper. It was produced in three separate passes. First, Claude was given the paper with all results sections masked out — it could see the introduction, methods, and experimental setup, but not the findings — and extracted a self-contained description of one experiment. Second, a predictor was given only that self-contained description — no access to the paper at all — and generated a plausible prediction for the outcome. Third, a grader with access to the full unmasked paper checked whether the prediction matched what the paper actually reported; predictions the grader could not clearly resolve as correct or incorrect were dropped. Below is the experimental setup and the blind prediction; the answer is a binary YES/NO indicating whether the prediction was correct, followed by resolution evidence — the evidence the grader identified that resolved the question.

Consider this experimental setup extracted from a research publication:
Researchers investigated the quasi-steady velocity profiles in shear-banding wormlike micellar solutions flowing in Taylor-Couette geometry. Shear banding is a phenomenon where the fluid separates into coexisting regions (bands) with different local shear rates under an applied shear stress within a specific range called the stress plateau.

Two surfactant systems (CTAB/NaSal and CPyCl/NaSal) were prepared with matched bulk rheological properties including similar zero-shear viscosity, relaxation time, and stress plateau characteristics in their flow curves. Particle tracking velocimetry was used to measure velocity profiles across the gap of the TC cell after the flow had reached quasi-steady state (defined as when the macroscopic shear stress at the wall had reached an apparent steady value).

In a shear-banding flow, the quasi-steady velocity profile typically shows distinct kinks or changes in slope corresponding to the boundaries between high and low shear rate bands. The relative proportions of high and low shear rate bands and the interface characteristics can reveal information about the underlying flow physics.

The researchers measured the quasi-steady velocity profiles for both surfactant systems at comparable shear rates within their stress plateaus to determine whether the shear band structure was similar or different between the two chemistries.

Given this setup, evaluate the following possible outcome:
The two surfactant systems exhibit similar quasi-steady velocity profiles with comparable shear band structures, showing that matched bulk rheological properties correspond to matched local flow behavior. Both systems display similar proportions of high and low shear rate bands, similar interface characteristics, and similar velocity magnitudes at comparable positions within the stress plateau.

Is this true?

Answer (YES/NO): NO